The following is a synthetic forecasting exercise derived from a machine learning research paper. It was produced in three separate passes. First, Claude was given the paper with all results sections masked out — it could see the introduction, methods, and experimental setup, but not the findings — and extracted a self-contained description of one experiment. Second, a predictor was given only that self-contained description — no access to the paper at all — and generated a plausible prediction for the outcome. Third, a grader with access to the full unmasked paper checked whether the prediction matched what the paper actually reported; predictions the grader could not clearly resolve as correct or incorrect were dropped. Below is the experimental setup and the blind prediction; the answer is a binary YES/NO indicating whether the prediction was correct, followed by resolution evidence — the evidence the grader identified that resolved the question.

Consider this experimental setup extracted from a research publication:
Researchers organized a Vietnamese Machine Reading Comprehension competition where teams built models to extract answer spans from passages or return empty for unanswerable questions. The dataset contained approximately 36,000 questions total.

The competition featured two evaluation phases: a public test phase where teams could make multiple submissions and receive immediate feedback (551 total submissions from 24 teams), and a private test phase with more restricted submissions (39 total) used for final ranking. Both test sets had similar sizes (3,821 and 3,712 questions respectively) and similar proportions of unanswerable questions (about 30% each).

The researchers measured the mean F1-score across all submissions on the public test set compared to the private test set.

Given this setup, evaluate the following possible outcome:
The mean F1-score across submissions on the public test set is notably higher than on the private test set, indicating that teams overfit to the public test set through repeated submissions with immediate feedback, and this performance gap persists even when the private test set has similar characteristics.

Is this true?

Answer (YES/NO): YES